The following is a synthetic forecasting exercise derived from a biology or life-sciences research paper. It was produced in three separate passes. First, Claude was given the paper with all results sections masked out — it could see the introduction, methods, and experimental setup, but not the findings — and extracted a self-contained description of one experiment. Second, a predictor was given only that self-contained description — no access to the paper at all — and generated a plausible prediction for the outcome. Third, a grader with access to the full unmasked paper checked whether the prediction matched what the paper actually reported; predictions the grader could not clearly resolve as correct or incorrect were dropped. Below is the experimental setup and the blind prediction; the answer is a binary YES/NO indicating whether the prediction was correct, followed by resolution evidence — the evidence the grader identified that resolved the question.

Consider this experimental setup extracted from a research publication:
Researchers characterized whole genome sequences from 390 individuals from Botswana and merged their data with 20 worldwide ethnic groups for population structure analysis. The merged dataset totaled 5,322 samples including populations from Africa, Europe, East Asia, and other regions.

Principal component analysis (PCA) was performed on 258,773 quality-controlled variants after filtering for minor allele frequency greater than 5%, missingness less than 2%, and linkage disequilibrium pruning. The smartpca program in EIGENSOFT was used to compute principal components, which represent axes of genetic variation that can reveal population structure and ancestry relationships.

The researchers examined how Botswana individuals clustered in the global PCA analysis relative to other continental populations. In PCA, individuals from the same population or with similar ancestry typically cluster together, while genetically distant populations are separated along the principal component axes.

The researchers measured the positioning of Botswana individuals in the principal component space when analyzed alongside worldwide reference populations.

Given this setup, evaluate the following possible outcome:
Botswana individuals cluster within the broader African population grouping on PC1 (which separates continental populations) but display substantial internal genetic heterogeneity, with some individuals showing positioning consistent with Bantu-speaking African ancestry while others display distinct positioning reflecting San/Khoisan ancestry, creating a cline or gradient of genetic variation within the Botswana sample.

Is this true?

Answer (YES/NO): NO